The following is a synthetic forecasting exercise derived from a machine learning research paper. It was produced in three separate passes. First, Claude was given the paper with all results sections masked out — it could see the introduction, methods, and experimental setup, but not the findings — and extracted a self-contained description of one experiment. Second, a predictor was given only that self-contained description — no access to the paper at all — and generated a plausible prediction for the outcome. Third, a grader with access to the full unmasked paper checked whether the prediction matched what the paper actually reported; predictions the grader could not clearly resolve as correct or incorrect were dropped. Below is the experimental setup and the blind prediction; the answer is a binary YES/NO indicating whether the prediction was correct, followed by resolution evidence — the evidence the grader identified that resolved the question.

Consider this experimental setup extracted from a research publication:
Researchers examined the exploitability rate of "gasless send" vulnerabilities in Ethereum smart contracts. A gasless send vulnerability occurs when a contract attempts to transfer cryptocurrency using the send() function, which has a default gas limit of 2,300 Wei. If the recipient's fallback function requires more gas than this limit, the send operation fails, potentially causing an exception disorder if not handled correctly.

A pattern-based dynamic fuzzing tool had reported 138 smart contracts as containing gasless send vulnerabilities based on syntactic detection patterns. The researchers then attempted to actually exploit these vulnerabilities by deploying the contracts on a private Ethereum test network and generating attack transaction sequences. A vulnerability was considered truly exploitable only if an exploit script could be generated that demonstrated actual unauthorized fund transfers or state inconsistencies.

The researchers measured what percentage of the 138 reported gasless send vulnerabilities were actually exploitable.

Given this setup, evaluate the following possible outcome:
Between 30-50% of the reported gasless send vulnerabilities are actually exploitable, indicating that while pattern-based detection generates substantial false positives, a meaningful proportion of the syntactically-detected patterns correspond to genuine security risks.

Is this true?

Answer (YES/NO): NO